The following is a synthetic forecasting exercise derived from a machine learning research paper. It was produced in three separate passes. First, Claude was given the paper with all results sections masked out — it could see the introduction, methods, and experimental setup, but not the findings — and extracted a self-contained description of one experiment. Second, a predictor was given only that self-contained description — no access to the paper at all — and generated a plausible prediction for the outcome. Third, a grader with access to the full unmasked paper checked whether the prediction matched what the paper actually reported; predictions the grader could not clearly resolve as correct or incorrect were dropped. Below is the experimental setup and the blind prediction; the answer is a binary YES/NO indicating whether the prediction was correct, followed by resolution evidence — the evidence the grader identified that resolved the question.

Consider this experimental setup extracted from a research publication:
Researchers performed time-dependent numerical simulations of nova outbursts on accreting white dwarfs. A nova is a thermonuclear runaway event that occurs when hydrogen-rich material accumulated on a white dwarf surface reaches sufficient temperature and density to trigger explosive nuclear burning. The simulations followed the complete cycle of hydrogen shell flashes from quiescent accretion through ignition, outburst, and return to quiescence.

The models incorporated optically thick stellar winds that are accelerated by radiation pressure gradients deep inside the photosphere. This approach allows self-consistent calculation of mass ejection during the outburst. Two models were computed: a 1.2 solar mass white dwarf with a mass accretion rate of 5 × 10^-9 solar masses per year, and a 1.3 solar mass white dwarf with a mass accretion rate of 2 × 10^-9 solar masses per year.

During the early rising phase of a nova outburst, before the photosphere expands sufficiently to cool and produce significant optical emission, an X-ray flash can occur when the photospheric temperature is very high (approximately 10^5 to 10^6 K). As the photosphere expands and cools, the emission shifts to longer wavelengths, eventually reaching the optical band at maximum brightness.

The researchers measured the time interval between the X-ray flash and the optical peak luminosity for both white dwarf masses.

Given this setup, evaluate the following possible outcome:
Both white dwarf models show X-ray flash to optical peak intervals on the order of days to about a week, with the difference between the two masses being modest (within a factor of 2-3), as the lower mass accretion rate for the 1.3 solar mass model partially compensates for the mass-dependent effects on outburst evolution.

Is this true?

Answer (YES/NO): NO